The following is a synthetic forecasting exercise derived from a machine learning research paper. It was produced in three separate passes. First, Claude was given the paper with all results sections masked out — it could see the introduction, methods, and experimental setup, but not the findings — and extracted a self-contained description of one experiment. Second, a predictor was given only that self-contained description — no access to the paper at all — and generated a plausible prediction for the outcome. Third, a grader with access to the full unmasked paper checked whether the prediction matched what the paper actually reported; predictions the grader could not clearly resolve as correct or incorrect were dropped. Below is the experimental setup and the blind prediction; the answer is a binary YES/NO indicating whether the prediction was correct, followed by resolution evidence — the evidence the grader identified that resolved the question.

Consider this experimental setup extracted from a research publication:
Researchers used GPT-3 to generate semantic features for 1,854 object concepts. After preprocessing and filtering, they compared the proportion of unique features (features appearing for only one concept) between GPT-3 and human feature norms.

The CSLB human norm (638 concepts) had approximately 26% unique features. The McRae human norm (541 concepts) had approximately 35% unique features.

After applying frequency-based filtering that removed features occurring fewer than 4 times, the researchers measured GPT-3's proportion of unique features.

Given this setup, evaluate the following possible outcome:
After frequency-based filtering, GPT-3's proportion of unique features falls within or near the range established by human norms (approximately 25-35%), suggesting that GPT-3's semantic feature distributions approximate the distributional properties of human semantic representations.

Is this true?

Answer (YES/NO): NO